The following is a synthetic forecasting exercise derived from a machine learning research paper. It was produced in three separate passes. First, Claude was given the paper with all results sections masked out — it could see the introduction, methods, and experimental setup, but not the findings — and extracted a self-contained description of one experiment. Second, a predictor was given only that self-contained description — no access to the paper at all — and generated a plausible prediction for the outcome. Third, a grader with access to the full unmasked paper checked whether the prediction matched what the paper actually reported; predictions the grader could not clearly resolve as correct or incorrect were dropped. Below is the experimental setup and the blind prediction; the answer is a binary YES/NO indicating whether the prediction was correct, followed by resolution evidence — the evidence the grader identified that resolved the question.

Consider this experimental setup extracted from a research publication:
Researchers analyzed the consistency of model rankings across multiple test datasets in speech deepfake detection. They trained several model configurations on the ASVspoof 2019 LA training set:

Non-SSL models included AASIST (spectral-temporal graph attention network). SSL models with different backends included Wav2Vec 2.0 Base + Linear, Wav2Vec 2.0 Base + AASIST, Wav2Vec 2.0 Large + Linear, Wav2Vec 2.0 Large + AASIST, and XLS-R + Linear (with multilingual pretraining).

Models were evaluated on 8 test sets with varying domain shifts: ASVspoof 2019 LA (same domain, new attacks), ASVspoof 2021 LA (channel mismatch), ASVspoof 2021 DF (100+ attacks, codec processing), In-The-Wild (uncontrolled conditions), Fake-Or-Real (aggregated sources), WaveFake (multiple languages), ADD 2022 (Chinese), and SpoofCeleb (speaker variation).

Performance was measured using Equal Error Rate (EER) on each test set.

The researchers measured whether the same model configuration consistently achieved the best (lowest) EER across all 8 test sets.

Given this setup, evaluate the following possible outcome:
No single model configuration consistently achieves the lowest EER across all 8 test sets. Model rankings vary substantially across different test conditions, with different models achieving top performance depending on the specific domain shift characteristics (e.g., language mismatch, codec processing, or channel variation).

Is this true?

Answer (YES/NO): YES